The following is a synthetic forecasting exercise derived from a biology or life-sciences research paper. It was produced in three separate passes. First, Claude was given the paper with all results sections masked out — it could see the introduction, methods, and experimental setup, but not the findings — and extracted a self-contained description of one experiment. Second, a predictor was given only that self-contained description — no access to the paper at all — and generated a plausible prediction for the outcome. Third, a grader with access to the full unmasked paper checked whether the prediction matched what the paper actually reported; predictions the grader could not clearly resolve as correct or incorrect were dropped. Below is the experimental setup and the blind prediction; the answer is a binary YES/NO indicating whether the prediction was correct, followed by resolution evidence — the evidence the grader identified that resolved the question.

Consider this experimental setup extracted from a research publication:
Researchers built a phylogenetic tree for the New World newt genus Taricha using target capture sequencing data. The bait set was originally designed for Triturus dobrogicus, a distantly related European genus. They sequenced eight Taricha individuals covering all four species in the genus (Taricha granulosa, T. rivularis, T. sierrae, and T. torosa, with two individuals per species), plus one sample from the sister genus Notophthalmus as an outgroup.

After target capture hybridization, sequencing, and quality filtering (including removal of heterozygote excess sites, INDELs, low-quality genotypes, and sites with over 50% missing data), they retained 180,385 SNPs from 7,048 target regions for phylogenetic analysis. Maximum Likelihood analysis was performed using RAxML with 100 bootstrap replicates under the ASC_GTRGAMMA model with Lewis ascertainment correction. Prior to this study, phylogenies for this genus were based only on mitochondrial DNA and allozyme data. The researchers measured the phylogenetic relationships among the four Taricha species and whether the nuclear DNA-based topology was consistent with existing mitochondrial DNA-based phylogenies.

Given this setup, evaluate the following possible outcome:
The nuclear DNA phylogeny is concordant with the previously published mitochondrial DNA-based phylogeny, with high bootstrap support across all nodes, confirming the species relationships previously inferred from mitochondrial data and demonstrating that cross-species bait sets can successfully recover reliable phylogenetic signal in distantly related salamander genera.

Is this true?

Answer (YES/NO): YES